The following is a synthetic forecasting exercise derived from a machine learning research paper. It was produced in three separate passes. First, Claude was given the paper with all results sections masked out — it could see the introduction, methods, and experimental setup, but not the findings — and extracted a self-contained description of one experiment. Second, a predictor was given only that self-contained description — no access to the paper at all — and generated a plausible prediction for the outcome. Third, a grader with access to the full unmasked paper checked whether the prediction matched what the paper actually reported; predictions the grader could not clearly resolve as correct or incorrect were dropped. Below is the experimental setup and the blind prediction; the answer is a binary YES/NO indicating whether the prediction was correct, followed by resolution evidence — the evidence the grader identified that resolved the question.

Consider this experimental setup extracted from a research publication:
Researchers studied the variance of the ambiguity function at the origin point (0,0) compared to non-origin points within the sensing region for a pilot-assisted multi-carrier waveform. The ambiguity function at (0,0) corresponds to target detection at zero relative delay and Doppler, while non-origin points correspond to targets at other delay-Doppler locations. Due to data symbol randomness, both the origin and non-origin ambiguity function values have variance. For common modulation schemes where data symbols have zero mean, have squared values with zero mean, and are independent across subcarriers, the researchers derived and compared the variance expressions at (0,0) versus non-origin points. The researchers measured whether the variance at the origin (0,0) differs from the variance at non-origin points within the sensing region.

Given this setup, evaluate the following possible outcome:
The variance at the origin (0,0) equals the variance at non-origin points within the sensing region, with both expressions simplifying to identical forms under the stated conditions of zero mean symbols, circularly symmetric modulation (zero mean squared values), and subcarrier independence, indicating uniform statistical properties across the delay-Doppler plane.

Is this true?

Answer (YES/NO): NO